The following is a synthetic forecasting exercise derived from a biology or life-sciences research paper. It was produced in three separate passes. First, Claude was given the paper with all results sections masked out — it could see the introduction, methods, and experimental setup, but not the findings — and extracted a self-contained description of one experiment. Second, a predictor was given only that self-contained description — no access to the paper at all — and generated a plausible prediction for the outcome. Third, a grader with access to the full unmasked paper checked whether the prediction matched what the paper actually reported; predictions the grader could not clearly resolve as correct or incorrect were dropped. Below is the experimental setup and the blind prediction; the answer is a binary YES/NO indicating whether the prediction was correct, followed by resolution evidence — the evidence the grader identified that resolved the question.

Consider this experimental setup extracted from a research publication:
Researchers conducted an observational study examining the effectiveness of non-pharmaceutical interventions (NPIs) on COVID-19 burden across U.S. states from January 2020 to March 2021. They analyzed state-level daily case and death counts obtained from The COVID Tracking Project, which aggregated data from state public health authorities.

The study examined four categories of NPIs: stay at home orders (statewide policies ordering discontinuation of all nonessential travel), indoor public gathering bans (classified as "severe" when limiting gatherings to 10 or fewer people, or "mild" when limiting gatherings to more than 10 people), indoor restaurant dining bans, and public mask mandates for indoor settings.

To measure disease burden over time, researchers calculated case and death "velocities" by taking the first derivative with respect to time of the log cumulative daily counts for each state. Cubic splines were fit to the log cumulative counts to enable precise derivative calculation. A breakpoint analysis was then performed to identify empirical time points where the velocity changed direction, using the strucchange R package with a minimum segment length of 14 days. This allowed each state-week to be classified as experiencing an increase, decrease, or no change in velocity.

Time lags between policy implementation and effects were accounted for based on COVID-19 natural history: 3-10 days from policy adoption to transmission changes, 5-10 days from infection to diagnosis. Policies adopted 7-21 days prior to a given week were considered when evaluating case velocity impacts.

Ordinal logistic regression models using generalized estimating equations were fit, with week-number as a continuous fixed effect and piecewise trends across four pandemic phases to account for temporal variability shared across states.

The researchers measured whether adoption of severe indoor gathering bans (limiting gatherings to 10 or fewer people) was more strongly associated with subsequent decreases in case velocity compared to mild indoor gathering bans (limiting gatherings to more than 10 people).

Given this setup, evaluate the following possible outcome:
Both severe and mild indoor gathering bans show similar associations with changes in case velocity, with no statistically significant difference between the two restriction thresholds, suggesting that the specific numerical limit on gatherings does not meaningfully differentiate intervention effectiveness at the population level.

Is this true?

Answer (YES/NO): NO